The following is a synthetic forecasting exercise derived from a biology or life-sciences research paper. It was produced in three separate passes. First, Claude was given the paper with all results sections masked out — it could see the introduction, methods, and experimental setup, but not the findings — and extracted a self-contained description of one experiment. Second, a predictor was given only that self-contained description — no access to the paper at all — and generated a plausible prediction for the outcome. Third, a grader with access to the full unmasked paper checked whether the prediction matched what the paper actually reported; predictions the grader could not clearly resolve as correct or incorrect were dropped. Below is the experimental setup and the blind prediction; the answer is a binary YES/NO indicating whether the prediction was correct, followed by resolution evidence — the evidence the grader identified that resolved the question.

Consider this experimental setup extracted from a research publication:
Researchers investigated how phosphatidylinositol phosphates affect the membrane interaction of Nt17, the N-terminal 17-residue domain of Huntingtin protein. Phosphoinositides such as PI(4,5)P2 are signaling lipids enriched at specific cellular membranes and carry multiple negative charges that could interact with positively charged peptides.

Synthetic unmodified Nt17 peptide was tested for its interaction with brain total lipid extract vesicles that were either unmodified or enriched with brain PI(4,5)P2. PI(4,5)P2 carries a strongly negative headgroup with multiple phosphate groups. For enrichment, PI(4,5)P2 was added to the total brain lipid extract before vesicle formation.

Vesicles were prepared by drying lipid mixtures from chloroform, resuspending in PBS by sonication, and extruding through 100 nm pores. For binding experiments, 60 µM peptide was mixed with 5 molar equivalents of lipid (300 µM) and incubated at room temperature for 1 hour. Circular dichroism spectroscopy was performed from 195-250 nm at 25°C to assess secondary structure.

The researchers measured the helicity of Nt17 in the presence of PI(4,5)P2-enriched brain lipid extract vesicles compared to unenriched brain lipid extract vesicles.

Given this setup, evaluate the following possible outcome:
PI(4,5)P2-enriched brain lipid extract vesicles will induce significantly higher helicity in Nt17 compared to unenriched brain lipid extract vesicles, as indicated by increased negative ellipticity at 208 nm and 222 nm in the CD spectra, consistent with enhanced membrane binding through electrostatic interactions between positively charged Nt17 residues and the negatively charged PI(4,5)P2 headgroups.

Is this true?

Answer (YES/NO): YES